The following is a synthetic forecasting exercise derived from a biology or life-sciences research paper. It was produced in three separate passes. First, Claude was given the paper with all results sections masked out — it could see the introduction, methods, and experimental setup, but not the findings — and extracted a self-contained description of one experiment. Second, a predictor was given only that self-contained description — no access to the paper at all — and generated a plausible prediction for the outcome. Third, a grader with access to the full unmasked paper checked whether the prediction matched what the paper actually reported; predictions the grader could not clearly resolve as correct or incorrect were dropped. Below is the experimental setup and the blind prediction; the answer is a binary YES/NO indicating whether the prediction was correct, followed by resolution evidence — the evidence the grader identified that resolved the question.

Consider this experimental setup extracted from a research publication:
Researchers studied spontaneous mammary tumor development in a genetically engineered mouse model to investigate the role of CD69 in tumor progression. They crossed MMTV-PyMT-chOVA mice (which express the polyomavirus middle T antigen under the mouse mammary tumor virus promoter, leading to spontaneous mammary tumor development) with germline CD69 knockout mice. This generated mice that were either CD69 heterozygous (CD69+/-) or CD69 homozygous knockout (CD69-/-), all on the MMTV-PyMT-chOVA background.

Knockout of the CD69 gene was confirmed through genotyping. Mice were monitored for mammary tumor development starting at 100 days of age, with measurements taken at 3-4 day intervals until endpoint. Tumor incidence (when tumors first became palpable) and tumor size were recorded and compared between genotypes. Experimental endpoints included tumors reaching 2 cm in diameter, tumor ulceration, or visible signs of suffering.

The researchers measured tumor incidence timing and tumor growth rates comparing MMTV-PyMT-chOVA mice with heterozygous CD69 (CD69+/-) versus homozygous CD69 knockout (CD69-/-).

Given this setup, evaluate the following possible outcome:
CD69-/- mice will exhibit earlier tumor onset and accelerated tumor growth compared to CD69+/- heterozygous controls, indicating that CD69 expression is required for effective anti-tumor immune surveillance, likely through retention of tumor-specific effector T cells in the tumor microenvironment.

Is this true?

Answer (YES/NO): NO